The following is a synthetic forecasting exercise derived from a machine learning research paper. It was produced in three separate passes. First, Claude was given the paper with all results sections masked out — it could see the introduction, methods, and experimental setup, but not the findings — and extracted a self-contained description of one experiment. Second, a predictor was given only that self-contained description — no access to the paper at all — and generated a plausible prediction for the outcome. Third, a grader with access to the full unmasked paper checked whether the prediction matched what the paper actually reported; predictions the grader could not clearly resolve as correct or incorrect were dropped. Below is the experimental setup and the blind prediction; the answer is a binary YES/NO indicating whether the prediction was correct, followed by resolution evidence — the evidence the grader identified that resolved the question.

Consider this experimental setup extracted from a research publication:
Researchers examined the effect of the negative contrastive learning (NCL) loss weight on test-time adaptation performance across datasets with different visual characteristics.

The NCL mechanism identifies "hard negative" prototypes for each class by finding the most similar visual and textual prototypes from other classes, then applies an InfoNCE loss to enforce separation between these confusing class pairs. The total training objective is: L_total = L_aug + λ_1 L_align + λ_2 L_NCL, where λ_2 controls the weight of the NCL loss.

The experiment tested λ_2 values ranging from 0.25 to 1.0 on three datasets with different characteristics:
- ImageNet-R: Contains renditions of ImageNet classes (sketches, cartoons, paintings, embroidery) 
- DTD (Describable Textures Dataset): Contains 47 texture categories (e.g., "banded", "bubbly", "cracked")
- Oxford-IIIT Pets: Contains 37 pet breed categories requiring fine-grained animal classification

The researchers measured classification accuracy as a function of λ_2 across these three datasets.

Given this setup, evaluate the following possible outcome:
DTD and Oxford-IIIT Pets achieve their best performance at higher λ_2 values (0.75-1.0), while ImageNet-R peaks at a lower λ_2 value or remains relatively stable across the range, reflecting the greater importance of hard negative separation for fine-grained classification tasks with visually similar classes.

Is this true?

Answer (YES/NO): NO